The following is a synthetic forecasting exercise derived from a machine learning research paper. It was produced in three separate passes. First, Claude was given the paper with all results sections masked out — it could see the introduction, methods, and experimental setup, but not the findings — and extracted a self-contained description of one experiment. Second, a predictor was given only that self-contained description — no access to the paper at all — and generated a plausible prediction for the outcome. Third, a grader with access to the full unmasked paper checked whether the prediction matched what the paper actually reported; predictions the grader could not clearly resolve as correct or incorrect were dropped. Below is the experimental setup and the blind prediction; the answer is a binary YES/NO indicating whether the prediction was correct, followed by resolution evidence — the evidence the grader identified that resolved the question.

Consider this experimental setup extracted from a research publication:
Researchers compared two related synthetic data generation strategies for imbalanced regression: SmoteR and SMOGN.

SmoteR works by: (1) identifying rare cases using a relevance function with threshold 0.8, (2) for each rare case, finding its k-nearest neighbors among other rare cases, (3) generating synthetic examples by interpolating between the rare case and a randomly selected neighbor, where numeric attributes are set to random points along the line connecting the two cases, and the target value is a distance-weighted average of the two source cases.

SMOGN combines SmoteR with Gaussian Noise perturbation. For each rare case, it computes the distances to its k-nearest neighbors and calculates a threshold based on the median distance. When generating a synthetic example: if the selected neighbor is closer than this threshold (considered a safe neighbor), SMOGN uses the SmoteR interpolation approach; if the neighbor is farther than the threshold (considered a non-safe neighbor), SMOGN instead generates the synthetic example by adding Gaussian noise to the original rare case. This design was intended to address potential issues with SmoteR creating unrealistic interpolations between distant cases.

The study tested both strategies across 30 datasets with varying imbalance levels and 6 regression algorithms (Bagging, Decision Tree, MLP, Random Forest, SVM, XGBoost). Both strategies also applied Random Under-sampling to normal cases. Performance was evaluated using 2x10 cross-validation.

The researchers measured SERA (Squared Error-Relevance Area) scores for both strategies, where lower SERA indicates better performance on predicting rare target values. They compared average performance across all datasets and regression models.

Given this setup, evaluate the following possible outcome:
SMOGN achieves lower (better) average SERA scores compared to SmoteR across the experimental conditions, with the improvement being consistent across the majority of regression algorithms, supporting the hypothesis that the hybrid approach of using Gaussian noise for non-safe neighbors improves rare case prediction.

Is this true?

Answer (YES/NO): YES